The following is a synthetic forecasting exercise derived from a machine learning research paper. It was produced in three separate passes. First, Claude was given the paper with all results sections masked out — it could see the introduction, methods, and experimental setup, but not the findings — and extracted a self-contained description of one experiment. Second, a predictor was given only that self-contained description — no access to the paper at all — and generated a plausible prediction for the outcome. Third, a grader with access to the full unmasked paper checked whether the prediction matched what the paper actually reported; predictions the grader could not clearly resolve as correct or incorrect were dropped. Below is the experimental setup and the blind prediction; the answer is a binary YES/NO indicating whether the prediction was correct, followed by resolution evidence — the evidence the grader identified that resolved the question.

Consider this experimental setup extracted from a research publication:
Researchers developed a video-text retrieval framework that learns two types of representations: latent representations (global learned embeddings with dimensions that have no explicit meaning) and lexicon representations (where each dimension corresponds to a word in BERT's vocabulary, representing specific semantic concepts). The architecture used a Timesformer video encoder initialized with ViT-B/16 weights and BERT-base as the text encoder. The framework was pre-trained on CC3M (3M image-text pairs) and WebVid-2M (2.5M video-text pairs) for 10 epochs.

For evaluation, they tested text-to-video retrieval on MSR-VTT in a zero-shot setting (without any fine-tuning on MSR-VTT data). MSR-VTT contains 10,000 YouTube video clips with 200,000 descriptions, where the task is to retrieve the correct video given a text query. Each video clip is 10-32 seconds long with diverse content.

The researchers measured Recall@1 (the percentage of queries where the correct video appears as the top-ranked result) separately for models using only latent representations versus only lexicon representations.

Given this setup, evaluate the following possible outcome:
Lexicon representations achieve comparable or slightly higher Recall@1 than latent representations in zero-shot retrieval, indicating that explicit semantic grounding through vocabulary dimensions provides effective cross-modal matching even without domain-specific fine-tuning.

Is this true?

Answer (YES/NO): YES